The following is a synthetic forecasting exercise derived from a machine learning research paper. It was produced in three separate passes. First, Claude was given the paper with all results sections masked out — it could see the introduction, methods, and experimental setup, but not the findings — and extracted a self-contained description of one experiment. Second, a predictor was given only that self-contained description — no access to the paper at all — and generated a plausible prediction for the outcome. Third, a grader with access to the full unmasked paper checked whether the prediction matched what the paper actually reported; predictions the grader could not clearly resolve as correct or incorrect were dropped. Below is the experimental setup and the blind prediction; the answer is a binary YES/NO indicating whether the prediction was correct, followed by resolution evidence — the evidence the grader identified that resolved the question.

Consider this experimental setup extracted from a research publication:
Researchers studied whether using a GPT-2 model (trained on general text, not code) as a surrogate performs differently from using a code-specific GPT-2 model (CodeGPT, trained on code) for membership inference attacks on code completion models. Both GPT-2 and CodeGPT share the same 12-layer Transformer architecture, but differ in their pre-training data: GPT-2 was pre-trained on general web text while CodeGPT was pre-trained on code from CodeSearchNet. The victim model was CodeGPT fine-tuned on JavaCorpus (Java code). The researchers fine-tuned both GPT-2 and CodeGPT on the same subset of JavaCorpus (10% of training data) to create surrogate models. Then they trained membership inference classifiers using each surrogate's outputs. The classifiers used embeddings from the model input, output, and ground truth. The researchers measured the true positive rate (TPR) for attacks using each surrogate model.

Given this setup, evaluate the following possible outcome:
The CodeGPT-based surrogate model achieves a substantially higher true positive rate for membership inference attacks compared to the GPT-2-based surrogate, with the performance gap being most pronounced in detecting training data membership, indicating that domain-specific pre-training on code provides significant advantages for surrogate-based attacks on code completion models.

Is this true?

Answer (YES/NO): NO